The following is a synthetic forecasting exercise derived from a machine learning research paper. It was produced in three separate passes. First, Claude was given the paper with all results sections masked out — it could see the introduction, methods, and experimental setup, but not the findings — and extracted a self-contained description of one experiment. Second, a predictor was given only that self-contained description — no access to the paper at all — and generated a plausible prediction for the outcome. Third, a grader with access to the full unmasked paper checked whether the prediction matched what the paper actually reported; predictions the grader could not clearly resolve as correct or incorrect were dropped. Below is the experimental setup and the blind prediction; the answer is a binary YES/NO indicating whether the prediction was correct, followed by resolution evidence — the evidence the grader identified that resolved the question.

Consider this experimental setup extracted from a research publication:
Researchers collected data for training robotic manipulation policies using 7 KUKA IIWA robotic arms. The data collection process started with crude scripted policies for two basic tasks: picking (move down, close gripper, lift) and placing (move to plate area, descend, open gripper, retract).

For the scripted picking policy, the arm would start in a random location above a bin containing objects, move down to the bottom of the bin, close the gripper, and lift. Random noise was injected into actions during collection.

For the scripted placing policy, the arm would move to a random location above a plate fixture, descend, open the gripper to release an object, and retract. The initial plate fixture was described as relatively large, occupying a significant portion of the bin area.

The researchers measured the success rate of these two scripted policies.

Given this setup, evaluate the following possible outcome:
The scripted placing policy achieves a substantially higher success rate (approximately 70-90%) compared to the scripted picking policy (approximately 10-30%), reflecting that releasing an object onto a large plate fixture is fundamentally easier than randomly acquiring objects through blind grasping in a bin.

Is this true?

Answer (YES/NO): NO